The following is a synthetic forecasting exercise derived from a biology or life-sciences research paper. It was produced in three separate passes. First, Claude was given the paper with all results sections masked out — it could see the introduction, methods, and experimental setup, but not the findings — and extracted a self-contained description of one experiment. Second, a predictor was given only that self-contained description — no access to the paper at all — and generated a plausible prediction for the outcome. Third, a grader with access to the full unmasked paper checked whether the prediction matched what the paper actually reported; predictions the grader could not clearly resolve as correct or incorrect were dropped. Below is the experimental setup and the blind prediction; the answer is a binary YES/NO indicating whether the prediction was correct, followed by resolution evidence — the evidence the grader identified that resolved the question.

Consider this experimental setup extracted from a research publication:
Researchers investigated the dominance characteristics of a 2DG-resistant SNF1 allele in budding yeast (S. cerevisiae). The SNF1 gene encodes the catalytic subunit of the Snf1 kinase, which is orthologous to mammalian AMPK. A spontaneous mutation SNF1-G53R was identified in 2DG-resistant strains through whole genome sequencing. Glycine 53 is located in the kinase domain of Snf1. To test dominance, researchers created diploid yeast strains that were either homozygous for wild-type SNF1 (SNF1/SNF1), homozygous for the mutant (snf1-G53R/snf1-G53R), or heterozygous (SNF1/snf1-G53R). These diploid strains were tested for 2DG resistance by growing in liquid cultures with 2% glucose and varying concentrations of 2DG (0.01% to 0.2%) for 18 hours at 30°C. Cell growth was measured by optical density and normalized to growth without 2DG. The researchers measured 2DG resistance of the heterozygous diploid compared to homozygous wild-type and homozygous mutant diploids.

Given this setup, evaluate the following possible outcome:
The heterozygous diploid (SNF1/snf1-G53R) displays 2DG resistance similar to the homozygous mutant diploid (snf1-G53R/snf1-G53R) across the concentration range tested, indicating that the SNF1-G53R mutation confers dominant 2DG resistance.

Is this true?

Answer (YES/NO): YES